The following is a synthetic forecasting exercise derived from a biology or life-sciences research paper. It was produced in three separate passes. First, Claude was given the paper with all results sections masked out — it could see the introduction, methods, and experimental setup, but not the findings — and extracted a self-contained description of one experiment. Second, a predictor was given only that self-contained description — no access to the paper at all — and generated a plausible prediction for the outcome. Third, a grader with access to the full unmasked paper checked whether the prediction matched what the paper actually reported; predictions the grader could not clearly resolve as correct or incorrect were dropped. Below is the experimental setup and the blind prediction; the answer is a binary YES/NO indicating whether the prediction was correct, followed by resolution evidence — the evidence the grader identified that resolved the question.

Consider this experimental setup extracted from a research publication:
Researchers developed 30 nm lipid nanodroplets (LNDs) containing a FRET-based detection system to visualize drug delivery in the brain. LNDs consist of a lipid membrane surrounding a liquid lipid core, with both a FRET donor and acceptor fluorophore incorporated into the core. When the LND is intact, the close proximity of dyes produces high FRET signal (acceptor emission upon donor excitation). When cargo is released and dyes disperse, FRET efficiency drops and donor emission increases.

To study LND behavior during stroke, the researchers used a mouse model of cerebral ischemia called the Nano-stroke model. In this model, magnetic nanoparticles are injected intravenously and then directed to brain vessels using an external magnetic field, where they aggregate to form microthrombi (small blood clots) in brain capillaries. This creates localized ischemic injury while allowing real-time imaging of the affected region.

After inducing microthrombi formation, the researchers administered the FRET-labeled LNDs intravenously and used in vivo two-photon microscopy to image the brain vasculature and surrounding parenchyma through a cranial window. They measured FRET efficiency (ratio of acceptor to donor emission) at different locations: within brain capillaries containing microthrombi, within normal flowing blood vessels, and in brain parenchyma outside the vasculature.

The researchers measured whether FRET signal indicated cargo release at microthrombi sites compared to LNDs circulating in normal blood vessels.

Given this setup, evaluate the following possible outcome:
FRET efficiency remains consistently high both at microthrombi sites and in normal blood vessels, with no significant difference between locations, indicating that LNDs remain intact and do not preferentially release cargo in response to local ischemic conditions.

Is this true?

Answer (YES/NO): NO